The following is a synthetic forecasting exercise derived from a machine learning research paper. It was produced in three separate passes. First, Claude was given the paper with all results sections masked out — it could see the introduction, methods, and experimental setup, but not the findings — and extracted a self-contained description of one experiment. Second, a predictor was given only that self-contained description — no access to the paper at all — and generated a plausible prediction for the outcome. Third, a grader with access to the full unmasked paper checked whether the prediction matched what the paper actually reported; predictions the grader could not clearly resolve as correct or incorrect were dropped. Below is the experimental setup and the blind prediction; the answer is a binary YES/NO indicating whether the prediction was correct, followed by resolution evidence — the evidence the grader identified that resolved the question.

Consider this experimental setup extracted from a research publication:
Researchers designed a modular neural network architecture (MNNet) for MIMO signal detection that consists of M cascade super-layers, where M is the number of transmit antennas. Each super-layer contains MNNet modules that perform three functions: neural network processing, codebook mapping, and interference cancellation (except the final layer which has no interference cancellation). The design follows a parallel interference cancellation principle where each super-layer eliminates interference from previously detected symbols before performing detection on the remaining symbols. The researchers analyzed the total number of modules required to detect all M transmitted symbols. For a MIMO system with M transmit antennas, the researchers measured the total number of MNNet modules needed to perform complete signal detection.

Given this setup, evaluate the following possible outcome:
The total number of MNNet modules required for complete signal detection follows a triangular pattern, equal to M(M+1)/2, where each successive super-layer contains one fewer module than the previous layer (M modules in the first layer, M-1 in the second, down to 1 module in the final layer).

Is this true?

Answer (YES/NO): NO